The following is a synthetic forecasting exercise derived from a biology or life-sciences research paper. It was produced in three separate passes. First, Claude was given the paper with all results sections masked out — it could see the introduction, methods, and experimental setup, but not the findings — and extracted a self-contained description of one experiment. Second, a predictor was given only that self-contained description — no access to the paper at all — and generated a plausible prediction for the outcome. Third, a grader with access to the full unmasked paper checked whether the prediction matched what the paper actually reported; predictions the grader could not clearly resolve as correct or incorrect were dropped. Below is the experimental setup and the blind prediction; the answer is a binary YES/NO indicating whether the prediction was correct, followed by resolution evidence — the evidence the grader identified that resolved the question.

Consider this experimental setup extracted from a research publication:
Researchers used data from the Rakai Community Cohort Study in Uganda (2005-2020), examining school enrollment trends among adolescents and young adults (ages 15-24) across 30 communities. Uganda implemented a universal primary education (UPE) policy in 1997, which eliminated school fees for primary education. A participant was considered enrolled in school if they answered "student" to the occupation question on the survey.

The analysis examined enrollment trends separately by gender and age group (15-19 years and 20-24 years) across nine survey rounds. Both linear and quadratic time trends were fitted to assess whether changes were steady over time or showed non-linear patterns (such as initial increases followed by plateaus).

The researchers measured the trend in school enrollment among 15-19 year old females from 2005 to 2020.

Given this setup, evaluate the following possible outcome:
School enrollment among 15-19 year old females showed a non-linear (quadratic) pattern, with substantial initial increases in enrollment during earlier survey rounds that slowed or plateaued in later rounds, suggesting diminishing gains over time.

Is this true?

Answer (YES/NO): YES